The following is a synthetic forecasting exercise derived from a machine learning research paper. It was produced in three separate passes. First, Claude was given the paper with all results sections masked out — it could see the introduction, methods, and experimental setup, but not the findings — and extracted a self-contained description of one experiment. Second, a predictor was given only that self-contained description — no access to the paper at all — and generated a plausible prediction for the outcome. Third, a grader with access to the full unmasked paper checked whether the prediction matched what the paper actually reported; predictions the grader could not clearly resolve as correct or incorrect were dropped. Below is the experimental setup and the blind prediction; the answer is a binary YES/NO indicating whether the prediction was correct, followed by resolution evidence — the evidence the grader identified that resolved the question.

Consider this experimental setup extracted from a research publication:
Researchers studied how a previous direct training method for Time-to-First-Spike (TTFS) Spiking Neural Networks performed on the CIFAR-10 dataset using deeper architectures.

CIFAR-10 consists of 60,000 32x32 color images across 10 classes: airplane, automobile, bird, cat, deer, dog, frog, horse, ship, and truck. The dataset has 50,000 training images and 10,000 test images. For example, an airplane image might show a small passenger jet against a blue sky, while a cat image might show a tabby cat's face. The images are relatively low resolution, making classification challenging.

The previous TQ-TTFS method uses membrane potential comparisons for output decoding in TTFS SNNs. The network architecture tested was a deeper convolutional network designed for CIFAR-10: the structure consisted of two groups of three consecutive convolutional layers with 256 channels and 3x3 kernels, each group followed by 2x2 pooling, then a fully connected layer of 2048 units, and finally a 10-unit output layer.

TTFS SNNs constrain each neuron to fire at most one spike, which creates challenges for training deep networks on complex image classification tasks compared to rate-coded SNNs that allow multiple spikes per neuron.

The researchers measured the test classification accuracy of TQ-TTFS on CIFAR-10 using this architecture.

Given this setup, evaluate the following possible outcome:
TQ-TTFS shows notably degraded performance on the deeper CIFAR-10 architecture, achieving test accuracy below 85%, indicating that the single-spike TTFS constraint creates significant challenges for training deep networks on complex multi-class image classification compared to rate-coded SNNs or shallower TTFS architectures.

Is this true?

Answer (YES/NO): YES